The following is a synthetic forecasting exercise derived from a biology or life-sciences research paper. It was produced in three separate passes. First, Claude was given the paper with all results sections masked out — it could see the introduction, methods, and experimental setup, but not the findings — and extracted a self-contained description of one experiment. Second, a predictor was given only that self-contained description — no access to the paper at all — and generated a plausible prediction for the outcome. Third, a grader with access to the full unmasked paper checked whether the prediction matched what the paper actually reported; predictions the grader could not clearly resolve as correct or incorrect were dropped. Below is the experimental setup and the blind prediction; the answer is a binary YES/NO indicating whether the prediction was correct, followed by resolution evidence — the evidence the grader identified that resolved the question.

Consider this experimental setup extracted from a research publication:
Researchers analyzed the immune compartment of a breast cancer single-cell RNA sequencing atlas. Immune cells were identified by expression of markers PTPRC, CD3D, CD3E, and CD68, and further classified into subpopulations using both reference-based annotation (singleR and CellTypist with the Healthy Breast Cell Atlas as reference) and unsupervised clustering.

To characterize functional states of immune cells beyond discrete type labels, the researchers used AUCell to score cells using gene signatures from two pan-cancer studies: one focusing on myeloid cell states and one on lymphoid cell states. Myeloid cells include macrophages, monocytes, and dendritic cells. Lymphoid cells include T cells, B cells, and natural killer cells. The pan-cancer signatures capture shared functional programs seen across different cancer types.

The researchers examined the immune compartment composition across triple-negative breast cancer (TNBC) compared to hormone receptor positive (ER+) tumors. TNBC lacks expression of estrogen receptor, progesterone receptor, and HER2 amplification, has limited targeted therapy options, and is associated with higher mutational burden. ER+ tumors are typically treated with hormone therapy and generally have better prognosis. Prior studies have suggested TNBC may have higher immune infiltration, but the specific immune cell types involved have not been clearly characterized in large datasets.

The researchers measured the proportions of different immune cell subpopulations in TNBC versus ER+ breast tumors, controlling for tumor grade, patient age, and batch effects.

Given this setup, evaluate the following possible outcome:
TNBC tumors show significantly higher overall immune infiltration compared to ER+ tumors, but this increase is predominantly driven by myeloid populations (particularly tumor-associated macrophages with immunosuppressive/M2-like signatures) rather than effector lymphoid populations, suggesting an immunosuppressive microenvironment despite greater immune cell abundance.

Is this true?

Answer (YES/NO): NO